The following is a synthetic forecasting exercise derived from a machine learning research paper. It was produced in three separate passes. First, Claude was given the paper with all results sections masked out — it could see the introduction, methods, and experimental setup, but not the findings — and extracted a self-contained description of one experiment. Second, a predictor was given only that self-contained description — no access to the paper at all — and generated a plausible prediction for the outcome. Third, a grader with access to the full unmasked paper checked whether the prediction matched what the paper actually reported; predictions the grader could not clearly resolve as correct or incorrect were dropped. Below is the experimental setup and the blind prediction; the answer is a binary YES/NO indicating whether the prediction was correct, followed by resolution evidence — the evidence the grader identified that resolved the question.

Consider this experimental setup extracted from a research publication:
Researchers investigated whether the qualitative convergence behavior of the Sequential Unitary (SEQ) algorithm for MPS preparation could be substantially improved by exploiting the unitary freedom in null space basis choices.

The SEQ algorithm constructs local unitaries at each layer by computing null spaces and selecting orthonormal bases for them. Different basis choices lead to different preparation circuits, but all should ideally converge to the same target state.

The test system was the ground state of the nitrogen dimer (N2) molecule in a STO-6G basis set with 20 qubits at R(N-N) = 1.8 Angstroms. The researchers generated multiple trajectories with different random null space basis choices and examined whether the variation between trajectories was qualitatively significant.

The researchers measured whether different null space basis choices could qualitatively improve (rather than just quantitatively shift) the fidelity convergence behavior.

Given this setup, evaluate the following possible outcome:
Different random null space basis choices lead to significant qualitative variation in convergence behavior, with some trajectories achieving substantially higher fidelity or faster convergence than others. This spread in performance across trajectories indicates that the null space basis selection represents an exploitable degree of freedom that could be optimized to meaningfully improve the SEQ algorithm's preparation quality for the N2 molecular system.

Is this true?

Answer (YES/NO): NO